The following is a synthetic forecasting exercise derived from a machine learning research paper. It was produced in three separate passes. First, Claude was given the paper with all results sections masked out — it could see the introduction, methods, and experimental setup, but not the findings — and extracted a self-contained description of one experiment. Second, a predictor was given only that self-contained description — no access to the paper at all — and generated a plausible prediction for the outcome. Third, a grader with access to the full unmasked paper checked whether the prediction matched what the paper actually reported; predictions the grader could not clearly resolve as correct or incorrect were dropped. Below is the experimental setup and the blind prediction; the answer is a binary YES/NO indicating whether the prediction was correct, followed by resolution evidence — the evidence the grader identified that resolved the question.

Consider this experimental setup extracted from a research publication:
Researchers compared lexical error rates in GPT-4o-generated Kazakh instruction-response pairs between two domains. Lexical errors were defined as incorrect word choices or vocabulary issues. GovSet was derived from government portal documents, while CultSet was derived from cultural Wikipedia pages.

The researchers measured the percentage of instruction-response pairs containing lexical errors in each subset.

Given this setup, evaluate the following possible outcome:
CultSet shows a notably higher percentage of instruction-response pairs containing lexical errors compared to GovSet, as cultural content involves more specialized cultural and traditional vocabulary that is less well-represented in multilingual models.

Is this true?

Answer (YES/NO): NO